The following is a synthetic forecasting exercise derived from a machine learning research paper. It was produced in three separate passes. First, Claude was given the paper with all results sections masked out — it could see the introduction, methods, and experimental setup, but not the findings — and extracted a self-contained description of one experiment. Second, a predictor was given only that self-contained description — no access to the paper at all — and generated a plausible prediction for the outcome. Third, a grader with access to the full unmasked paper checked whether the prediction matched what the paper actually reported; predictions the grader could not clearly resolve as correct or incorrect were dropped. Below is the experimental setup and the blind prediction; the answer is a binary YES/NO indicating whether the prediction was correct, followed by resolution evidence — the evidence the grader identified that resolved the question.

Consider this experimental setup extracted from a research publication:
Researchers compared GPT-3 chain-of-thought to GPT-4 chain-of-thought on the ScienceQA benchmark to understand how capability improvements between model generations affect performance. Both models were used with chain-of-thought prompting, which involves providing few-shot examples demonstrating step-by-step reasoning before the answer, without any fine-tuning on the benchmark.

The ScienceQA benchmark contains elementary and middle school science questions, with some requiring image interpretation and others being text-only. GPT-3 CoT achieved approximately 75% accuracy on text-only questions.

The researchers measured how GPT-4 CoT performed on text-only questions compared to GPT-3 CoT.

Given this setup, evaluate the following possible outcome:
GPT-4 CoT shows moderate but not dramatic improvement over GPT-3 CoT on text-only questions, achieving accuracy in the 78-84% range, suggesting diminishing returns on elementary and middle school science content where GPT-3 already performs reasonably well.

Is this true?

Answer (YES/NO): YES